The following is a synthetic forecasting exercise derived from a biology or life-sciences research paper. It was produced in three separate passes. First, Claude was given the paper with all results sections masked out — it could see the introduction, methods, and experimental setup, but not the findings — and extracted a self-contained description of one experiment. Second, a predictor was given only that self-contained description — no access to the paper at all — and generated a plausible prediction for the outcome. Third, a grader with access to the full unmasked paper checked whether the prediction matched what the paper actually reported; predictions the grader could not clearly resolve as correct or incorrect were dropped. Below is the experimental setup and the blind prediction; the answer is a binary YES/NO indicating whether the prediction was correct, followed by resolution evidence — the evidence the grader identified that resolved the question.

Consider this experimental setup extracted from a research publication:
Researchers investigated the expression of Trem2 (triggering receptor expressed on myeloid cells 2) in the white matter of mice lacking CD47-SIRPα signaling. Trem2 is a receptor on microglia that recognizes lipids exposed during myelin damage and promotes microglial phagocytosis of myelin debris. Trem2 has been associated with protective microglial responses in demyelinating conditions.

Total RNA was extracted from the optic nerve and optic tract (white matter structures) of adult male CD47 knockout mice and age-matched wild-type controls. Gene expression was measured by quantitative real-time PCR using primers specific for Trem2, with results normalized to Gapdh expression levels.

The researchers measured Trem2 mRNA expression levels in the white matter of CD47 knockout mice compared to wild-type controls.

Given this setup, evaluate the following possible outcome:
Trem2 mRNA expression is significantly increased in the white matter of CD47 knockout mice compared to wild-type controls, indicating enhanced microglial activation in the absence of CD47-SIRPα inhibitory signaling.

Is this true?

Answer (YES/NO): YES